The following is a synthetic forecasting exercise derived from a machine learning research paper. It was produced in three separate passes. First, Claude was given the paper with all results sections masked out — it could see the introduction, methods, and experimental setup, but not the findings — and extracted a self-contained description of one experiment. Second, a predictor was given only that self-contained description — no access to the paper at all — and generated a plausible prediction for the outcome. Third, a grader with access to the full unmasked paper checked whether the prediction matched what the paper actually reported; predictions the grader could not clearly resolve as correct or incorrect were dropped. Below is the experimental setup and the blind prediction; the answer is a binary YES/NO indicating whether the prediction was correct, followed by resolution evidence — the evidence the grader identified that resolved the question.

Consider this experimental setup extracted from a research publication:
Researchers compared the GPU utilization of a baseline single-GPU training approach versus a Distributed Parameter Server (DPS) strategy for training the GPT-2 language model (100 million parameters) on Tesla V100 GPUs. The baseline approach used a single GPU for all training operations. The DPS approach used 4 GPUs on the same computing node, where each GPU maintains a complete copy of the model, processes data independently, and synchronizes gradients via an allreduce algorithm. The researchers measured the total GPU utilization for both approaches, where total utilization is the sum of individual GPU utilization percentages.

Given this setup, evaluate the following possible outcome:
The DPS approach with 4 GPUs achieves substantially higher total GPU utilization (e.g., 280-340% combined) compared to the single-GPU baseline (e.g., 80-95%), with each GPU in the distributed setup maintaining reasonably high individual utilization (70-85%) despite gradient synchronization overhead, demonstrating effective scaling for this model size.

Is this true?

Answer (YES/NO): NO